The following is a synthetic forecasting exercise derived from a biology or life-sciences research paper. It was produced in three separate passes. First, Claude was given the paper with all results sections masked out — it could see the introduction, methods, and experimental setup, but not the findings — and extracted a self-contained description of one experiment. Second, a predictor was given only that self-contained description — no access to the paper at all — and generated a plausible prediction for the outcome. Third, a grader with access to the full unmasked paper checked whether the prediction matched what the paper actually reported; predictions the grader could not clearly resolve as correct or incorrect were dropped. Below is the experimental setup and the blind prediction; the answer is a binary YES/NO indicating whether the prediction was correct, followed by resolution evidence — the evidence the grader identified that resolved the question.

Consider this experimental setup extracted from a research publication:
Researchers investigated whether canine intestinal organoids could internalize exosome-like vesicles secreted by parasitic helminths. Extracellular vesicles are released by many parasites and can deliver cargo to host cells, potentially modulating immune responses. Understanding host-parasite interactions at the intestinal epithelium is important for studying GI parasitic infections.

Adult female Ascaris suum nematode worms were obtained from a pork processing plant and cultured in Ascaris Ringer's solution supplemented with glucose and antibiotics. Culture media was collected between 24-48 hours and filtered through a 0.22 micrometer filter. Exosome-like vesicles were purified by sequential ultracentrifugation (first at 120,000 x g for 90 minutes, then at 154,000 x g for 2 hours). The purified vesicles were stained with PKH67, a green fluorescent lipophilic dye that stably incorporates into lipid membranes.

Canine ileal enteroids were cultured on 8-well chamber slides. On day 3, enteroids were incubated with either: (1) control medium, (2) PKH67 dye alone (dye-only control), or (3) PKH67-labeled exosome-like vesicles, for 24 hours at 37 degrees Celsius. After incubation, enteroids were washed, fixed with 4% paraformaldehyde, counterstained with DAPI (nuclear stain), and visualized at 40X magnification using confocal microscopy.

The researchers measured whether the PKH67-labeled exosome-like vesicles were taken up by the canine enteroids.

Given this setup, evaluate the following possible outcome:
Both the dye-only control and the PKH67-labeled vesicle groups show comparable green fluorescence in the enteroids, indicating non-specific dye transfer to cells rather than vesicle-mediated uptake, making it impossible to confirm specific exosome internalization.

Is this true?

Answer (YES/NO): NO